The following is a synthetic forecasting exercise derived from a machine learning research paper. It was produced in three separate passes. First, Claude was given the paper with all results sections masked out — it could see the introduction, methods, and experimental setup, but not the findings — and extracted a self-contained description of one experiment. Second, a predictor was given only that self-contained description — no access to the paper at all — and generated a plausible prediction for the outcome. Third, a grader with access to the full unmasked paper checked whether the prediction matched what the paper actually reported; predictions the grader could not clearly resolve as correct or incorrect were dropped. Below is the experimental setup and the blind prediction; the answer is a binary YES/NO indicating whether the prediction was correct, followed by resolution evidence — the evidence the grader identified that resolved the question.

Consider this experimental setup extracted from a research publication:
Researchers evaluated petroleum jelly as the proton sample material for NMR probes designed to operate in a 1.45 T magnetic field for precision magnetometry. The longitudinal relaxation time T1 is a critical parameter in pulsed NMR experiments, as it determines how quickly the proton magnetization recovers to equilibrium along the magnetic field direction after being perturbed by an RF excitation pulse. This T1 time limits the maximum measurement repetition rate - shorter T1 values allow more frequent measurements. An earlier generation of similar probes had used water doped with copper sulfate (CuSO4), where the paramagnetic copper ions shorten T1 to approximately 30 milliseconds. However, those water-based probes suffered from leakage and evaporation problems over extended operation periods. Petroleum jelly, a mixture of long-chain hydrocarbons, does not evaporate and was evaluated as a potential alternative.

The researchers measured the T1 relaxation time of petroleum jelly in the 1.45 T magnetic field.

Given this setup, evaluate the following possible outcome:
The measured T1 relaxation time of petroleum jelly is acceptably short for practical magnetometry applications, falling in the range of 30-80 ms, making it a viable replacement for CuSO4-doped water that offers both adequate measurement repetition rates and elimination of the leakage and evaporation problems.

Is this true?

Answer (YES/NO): YES